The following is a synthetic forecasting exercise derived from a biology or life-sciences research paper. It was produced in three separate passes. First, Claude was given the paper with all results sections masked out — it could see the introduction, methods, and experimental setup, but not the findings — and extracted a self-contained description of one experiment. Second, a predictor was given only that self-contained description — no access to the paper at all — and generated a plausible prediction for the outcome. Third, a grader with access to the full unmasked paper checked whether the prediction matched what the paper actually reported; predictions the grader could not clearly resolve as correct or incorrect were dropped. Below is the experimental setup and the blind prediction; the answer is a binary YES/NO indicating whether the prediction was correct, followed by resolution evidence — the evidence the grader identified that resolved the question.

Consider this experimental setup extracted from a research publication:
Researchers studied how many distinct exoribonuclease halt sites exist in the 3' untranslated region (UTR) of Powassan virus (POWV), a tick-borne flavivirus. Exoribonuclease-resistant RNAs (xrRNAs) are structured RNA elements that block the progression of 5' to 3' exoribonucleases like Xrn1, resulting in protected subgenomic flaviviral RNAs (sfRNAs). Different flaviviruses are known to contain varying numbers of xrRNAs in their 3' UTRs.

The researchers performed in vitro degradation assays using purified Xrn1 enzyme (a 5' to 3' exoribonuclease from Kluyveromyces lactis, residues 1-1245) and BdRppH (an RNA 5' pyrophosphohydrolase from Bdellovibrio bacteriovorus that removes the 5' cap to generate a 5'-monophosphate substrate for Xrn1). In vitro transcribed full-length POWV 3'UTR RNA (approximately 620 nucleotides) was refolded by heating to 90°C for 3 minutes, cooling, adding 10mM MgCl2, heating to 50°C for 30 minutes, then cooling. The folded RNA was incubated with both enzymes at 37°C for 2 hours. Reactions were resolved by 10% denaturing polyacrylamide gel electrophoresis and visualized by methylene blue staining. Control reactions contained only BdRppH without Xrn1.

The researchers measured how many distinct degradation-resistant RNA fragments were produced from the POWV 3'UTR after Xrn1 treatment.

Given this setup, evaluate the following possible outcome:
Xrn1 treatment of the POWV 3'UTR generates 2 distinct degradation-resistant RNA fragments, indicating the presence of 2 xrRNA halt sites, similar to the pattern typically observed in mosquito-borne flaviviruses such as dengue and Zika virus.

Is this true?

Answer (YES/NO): YES